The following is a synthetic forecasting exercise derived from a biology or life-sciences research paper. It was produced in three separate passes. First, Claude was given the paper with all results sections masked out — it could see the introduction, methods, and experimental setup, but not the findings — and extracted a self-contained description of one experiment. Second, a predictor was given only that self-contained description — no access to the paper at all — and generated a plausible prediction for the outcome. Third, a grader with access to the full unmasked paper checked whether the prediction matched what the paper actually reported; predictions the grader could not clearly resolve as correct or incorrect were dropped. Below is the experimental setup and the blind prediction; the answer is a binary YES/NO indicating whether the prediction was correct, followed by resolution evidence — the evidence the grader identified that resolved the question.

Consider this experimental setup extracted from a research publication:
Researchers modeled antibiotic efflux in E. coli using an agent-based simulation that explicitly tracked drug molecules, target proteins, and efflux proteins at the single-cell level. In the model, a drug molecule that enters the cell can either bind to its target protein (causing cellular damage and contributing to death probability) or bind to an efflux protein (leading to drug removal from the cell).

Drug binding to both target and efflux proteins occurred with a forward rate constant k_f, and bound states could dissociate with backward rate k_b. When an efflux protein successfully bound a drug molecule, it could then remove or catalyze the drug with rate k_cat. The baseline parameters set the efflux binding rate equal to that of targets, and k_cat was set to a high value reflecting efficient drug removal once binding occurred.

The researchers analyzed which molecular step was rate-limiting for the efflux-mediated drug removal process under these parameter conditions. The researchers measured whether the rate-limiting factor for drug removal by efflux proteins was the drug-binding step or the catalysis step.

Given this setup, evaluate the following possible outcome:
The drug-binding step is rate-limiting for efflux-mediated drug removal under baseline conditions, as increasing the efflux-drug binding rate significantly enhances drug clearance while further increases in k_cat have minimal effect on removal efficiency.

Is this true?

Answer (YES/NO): YES